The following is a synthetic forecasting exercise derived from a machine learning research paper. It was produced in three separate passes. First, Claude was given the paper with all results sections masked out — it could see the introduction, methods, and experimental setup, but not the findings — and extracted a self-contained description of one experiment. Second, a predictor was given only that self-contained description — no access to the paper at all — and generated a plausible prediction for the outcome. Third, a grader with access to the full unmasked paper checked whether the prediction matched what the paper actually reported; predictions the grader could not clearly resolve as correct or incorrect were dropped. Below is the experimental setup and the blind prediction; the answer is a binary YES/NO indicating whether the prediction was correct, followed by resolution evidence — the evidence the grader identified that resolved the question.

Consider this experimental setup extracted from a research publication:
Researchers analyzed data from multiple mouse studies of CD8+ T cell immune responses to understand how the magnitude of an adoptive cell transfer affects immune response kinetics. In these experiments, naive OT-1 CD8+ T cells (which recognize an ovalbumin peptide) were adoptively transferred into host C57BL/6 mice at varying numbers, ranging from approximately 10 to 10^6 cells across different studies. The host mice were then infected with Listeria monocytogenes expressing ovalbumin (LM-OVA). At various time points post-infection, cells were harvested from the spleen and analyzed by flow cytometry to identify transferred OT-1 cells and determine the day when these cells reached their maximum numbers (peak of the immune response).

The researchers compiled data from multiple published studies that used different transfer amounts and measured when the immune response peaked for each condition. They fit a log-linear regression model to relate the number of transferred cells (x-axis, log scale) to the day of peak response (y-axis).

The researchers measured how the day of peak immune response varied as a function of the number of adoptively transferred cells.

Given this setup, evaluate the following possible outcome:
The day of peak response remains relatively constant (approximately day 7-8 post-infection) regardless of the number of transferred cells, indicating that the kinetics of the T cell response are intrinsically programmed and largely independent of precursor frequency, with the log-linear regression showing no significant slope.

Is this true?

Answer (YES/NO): NO